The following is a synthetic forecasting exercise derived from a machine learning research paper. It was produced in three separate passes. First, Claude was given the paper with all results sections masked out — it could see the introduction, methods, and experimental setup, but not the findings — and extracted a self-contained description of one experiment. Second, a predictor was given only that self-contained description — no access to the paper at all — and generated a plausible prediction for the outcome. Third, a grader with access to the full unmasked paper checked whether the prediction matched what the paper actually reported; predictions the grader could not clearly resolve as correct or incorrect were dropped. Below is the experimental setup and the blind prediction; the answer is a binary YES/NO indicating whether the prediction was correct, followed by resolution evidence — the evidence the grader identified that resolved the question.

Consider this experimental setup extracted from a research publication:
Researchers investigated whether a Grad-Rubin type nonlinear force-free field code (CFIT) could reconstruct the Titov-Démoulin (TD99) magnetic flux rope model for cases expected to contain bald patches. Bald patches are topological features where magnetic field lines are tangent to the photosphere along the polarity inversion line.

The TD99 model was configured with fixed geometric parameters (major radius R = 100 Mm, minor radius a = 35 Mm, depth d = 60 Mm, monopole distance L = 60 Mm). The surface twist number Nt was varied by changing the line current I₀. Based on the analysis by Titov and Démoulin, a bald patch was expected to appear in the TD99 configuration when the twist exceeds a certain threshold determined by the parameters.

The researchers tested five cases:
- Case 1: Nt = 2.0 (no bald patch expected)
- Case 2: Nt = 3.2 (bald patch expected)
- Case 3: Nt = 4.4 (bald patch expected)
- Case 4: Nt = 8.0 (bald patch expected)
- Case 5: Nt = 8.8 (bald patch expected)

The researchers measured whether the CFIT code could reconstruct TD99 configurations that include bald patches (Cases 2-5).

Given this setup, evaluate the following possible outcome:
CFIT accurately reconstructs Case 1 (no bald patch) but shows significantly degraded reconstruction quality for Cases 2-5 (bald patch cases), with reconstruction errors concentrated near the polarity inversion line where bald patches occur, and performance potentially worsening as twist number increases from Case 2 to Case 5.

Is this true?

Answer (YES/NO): NO